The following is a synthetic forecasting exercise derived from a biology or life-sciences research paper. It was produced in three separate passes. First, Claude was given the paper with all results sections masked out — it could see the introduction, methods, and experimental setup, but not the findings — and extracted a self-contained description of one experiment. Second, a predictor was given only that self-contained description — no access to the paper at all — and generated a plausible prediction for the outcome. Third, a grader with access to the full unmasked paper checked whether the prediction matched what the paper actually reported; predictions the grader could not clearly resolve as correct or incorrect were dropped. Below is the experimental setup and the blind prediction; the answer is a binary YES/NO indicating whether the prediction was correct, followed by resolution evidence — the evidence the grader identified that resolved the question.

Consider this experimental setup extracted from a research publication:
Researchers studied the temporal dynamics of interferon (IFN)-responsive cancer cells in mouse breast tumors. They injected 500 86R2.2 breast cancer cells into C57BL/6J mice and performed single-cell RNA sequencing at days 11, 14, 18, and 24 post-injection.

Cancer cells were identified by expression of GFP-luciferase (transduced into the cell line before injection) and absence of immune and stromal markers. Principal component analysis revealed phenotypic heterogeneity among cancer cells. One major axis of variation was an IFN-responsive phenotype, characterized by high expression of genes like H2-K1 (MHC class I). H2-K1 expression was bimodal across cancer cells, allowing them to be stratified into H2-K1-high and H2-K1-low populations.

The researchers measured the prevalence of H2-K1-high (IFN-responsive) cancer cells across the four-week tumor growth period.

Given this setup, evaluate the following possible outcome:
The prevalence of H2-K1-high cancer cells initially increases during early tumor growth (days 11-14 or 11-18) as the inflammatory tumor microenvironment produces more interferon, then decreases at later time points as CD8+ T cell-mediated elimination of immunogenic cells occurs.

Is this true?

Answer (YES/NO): NO